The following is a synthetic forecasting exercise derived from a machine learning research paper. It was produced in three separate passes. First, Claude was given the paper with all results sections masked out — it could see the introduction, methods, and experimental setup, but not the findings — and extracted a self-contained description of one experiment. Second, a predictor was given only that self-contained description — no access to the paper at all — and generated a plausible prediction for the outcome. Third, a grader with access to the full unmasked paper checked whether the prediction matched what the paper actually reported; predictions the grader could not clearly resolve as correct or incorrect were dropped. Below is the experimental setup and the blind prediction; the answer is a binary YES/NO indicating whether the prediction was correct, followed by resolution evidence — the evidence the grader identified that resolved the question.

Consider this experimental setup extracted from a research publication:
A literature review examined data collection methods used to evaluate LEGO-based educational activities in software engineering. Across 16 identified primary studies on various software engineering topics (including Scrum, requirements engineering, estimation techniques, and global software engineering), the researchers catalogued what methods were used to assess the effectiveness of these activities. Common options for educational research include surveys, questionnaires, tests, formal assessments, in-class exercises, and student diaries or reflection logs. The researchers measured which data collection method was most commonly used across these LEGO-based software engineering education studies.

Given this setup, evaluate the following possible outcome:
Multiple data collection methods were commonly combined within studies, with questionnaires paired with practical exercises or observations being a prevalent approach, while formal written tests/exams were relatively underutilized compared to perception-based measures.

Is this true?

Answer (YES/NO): NO